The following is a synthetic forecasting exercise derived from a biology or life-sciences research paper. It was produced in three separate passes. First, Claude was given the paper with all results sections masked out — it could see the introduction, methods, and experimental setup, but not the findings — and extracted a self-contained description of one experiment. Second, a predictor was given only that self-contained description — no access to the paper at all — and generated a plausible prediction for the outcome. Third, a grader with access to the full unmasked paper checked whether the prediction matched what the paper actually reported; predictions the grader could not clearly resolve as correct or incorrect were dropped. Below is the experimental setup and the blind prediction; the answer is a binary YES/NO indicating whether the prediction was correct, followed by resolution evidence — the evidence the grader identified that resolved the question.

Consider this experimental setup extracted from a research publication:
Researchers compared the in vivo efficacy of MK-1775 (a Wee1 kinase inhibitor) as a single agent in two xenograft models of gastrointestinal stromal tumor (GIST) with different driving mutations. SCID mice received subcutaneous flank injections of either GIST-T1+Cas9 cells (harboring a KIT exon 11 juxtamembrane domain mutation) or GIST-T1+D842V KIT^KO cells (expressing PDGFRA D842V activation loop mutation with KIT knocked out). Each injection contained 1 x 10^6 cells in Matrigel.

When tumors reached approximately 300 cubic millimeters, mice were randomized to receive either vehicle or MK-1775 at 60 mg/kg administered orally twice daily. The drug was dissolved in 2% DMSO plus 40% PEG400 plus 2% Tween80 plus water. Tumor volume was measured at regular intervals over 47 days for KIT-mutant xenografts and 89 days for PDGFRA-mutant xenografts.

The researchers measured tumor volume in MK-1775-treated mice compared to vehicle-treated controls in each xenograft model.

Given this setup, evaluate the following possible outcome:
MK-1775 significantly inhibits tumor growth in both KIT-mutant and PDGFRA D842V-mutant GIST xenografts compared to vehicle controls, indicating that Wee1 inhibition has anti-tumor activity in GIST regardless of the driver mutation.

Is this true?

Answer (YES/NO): NO